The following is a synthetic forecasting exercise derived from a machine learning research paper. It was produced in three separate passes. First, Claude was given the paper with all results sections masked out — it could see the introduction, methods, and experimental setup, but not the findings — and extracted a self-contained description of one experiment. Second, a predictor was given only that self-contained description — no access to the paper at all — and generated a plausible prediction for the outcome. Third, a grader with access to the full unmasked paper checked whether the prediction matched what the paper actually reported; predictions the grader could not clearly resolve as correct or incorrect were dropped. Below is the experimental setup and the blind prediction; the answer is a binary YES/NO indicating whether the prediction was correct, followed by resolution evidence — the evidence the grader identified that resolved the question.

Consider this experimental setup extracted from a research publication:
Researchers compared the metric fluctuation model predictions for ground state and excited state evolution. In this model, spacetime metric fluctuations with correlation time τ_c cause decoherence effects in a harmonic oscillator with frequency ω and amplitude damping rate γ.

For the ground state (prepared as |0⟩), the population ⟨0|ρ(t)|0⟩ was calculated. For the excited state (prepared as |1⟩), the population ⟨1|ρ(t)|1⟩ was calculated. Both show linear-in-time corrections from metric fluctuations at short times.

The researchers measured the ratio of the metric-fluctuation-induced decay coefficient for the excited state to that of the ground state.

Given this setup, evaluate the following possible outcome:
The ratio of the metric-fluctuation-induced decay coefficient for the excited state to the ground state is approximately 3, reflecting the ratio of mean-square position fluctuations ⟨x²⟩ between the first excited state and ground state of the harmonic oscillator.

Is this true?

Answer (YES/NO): YES